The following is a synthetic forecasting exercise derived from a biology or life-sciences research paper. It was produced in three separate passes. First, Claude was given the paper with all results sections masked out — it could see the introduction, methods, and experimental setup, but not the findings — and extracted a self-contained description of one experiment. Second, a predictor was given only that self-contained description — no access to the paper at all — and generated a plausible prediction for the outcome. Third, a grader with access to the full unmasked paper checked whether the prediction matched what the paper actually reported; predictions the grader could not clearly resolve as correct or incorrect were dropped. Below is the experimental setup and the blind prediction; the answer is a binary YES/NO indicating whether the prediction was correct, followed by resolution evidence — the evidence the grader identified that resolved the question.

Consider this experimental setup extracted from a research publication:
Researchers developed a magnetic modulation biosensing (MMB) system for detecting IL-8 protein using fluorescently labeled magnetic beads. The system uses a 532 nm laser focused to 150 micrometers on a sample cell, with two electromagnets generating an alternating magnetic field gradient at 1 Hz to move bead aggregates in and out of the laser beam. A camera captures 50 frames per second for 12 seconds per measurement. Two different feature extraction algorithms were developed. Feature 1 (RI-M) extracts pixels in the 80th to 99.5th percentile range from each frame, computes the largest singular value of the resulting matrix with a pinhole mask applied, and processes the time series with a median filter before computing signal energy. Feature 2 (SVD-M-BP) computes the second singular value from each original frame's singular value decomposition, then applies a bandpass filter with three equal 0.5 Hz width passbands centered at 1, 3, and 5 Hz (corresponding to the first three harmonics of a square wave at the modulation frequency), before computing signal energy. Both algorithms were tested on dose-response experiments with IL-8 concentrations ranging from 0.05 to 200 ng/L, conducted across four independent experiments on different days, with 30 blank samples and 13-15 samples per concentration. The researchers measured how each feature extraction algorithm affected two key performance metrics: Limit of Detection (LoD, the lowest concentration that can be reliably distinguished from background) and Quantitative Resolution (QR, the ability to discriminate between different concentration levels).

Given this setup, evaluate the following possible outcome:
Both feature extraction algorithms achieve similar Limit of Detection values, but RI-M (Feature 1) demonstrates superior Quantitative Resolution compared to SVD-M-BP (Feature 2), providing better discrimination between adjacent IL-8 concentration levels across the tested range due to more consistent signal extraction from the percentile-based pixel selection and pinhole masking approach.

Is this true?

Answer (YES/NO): NO